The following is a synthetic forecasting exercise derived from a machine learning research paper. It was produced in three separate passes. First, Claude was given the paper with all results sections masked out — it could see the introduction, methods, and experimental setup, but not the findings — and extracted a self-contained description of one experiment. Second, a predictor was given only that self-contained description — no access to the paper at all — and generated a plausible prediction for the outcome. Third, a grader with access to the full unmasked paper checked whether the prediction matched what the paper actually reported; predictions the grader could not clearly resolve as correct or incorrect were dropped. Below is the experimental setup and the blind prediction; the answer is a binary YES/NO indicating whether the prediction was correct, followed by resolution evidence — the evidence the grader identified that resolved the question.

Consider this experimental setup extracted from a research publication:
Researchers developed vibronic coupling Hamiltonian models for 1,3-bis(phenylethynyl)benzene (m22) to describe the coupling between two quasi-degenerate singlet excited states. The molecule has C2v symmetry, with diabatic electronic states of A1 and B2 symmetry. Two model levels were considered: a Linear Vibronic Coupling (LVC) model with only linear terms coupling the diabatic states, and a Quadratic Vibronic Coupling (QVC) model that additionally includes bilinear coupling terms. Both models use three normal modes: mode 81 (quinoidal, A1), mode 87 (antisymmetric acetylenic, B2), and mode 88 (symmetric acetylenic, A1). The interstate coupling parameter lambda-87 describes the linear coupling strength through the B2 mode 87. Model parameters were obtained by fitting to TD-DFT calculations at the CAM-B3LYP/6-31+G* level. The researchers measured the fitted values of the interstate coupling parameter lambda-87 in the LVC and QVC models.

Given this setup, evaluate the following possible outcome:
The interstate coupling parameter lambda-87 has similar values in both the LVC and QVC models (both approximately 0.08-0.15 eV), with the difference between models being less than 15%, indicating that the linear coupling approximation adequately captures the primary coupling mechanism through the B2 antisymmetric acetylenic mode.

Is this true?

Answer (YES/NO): NO